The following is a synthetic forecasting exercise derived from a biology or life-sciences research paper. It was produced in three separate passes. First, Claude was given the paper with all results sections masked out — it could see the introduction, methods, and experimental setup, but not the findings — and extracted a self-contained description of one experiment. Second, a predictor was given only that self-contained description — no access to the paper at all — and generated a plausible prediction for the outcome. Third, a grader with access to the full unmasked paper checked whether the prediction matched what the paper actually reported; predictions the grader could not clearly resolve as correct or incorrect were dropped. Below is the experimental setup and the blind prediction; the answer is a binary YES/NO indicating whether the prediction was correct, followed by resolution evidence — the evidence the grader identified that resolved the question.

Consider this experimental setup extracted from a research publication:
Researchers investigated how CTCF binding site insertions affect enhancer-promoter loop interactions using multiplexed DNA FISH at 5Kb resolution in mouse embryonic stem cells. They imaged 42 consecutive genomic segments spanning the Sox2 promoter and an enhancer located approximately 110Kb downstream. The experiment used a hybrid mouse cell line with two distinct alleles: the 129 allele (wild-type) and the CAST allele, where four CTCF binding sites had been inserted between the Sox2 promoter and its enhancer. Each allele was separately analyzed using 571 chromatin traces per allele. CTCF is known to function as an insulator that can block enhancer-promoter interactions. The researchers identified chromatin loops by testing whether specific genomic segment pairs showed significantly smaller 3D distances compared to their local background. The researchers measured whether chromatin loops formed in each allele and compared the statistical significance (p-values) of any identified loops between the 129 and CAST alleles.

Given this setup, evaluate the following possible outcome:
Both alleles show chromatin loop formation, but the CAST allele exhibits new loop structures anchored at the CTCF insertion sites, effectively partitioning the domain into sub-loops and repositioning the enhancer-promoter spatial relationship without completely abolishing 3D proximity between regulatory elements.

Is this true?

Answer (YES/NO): NO